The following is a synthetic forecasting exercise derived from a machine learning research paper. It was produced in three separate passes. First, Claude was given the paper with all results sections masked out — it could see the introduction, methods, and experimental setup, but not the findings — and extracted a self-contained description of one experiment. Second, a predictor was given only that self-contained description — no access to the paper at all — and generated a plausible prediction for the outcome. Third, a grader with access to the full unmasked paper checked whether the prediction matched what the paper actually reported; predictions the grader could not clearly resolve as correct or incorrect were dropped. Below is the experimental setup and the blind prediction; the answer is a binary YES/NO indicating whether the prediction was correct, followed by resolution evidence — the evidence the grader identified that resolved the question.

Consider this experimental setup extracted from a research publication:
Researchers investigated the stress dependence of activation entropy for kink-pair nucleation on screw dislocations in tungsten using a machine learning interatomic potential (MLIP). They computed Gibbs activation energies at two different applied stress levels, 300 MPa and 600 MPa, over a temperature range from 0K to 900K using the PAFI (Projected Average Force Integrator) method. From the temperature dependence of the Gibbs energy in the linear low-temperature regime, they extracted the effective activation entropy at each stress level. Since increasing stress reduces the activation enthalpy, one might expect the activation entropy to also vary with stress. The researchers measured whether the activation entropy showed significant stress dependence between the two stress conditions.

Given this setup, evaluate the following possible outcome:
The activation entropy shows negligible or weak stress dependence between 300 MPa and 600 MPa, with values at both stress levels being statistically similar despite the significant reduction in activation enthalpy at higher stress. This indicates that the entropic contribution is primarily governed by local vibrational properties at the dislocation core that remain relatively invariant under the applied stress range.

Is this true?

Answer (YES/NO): YES